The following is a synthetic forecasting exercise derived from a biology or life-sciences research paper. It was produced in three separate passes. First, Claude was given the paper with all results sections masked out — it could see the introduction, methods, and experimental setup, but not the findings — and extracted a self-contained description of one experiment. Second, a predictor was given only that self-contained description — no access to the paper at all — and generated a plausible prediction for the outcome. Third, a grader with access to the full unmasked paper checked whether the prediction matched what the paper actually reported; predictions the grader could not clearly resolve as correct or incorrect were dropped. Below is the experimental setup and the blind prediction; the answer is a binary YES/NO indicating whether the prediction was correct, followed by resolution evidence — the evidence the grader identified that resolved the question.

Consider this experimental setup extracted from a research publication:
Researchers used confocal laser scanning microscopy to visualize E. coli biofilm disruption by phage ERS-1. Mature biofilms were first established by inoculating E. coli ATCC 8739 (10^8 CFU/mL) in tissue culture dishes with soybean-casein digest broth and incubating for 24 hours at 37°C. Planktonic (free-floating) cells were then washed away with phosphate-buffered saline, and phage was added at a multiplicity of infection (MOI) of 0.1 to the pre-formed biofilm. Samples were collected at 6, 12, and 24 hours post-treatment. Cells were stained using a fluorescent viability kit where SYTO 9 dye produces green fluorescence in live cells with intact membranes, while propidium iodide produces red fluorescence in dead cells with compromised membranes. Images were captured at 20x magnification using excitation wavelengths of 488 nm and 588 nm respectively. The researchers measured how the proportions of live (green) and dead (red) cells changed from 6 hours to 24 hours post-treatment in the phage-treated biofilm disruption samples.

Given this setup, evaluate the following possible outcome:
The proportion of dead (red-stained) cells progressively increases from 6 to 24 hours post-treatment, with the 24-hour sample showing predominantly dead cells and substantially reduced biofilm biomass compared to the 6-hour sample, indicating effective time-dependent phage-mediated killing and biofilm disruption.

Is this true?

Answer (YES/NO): YES